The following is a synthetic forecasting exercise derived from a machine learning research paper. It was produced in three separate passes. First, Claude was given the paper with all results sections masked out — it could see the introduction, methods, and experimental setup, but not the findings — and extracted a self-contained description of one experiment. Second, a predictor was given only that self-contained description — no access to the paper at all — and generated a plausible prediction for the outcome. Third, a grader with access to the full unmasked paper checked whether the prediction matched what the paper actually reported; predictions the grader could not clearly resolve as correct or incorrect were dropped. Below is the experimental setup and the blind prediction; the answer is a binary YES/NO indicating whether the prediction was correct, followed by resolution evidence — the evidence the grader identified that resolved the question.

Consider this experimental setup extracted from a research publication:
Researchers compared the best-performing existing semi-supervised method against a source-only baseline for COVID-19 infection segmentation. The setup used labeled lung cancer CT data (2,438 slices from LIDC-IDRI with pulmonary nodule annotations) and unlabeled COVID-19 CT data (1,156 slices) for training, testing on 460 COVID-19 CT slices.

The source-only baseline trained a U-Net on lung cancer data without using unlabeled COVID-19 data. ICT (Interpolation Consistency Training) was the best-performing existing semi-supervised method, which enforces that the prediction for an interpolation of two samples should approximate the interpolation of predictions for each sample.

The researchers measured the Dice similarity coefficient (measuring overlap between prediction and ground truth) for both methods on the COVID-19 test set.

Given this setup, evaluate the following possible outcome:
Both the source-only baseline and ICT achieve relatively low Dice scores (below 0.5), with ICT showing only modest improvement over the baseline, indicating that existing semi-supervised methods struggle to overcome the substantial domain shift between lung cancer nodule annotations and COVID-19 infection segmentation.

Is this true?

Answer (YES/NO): YES